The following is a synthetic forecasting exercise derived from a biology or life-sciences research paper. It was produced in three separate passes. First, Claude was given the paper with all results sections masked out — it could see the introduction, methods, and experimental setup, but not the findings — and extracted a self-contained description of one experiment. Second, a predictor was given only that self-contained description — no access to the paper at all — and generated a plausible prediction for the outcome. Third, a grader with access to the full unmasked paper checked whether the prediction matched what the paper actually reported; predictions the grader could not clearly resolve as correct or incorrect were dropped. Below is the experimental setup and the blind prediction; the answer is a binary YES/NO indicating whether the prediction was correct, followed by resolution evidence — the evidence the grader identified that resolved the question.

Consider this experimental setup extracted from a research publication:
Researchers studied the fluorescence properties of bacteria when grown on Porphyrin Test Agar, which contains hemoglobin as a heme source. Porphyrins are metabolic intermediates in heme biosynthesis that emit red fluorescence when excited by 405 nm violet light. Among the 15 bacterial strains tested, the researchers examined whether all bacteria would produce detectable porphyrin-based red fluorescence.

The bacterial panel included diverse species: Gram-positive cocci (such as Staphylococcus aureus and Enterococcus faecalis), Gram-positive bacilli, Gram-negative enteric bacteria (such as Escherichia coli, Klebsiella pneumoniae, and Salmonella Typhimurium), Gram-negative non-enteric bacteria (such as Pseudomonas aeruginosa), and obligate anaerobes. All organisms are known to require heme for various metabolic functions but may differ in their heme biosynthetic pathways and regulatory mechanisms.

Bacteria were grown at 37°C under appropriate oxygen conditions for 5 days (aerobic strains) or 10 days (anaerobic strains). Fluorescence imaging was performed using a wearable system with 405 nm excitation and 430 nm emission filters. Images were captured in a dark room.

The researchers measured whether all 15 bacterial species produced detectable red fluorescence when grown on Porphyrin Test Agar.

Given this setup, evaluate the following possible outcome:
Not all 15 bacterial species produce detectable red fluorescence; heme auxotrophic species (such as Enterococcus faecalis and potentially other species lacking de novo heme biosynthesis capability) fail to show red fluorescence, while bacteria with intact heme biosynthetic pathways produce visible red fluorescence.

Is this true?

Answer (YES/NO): NO